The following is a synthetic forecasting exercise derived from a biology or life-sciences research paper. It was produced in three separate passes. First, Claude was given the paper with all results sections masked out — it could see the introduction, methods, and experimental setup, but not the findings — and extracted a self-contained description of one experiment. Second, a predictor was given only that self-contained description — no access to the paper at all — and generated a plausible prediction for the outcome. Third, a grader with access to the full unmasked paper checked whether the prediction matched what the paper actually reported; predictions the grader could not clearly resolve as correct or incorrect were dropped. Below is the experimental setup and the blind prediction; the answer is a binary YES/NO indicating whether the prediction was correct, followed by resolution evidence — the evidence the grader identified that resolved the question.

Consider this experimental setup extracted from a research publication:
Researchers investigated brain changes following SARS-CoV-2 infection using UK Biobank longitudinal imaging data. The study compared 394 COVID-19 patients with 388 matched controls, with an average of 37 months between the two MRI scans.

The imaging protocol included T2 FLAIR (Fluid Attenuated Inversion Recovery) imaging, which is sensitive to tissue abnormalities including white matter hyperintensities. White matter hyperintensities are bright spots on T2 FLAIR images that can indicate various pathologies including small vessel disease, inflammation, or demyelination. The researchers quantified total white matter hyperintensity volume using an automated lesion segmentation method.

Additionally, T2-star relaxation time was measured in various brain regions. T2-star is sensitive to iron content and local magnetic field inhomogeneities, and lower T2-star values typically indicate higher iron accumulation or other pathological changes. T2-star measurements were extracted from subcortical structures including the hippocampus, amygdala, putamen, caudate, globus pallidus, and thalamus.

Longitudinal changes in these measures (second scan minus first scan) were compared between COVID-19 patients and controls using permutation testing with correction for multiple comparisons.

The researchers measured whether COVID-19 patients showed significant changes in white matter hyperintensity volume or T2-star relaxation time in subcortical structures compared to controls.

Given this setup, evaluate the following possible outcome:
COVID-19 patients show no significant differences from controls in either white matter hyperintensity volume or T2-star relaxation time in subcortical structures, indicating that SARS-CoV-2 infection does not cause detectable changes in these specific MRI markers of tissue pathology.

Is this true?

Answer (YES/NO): YES